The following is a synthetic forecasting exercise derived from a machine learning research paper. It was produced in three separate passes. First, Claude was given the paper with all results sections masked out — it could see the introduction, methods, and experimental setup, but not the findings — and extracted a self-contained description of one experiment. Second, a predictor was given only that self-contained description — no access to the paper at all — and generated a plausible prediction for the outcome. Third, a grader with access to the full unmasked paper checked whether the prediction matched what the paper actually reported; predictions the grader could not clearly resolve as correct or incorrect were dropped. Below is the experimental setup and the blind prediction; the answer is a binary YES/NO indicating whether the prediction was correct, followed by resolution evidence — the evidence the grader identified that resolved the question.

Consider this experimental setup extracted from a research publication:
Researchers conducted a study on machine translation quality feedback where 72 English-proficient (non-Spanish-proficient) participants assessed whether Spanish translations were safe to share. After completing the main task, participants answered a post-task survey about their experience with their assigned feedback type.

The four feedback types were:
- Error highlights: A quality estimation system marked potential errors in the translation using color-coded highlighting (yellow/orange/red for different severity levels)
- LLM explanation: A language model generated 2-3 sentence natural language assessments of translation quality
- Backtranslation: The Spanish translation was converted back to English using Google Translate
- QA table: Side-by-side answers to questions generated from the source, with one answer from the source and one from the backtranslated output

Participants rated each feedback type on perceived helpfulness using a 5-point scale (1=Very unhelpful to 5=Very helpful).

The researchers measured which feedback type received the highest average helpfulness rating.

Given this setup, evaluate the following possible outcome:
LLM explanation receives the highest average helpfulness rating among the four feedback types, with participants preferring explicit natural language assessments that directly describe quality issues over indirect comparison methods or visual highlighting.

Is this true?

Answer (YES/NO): NO